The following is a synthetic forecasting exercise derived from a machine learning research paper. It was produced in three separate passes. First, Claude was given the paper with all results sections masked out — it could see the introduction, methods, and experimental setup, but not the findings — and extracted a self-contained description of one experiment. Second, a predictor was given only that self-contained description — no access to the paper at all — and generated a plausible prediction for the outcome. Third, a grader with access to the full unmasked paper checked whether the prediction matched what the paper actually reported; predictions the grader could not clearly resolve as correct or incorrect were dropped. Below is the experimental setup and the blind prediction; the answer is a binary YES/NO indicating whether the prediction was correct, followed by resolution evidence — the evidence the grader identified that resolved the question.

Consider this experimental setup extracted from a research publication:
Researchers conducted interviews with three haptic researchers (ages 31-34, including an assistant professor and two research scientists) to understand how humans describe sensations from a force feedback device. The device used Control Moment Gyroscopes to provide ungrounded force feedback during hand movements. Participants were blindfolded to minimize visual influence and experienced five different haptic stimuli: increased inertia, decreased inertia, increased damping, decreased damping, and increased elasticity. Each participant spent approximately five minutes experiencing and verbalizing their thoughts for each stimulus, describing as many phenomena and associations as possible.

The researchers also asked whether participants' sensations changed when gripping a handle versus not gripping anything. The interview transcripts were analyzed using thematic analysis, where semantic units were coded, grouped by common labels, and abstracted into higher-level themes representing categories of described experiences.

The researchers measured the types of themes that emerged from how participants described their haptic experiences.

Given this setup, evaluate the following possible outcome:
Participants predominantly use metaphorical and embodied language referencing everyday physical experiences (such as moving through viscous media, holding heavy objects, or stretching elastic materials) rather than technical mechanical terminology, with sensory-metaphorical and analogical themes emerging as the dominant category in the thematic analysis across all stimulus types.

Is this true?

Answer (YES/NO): NO